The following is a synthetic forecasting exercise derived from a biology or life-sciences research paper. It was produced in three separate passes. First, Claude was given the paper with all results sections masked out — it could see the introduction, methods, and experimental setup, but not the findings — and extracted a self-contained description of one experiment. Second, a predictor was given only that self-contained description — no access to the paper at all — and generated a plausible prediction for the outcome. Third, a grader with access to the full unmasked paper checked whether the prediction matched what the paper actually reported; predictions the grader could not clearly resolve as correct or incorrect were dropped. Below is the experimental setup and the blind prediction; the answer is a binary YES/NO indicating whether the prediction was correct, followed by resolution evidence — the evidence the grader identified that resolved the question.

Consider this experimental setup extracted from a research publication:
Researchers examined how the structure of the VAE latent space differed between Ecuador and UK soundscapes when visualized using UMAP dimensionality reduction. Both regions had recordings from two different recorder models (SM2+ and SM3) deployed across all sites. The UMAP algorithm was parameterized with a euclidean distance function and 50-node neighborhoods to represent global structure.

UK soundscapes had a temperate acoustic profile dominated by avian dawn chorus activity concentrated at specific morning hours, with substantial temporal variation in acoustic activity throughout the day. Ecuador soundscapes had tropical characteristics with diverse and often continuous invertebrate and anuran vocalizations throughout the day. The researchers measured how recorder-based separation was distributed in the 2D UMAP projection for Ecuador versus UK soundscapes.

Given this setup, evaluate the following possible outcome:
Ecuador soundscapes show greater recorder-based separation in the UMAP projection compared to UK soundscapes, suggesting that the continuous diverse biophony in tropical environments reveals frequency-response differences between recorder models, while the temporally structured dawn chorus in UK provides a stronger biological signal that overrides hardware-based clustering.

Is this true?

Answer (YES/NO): NO